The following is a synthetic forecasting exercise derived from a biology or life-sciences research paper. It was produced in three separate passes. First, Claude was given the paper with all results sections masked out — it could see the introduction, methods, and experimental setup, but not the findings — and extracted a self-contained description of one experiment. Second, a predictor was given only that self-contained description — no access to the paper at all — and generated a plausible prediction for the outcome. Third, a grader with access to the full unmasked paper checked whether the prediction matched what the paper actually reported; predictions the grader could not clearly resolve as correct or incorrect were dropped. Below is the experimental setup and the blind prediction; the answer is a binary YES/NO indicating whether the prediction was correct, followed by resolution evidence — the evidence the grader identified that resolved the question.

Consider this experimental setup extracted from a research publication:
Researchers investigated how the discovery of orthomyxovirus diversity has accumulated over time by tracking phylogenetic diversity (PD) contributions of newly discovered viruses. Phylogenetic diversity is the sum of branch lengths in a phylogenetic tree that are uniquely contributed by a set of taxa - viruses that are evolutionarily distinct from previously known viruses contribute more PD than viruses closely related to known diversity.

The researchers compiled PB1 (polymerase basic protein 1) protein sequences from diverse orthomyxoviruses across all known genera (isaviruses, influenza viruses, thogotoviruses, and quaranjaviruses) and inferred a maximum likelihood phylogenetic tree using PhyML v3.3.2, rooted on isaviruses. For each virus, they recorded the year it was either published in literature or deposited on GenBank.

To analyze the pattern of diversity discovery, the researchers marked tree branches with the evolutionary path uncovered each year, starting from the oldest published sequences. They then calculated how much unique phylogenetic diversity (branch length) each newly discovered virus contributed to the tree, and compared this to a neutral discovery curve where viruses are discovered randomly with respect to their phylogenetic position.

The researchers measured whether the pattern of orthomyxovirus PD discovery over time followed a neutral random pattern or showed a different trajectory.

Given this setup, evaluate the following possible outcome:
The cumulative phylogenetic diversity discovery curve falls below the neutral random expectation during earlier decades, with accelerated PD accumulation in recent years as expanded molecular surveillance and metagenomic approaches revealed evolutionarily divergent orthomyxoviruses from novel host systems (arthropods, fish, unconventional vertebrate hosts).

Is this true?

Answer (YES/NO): YES